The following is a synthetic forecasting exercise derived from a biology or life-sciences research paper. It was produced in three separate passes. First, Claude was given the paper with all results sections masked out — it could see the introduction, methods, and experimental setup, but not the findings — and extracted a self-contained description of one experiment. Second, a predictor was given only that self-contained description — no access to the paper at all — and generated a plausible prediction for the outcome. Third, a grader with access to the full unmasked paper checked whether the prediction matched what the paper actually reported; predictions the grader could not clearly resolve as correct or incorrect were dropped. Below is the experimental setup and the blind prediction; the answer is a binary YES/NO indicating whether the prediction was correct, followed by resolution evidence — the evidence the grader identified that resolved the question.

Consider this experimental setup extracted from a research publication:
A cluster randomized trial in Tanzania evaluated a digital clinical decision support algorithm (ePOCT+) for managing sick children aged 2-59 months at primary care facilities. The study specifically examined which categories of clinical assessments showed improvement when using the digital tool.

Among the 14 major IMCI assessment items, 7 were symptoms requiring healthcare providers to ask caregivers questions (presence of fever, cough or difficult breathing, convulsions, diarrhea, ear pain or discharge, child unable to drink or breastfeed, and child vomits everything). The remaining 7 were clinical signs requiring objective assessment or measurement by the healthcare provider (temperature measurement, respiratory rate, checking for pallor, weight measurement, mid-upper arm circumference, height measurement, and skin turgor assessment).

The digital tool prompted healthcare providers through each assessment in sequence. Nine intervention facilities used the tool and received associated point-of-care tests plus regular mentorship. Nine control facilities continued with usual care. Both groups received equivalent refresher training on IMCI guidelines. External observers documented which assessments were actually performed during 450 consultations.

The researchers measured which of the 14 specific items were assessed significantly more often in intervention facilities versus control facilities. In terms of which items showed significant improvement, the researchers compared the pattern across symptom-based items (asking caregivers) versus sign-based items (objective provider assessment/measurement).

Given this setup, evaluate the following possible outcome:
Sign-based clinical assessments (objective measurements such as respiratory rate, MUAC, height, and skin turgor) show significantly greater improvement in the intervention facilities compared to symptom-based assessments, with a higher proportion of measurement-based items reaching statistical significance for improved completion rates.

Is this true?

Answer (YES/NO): YES